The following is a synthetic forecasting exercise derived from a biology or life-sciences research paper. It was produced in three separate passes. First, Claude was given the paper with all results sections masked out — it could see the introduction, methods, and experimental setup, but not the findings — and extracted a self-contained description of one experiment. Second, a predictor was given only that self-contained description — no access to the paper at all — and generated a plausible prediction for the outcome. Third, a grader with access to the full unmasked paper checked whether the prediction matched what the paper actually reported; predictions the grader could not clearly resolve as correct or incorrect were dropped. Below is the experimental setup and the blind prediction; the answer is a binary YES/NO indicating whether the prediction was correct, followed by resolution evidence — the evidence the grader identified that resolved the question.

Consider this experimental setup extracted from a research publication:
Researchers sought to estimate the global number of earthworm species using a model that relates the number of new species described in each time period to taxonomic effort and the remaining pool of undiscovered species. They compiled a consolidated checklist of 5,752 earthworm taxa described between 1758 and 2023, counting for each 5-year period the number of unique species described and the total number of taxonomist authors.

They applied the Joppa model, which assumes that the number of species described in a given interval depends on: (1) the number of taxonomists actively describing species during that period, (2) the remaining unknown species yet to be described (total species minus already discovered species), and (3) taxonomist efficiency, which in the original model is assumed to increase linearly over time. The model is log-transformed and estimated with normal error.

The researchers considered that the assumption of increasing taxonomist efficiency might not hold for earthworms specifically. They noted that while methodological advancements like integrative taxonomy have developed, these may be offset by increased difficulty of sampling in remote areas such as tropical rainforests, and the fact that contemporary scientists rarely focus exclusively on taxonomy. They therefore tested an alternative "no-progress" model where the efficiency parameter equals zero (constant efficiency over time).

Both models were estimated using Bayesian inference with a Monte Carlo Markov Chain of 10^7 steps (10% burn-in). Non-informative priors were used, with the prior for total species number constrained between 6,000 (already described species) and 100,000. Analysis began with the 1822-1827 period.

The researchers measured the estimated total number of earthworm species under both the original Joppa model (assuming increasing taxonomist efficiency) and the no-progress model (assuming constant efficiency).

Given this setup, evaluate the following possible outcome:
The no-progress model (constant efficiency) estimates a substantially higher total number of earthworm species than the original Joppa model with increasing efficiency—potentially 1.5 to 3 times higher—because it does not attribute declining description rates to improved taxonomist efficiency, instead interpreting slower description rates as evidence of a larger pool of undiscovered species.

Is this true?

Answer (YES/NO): NO